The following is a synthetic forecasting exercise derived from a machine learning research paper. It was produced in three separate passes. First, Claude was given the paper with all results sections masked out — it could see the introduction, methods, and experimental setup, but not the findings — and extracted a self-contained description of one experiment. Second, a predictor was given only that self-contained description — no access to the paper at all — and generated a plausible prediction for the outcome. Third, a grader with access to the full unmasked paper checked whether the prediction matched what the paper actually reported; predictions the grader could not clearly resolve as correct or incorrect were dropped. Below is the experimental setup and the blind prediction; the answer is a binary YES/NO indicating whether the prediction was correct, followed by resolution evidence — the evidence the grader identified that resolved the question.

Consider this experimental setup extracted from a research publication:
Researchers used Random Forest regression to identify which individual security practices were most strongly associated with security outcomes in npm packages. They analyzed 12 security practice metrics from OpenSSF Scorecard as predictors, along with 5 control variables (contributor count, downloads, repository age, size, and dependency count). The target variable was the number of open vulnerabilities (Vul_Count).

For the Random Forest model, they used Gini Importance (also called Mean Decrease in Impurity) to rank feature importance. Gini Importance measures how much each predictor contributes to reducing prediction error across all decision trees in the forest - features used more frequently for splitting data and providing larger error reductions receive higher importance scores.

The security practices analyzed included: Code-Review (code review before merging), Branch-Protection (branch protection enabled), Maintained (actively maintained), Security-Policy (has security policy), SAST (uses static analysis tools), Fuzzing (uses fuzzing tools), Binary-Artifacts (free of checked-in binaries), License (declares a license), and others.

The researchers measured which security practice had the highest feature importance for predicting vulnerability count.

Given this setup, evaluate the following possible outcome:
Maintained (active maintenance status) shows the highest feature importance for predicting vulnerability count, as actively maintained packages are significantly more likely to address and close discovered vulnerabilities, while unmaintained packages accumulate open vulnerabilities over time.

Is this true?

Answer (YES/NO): NO